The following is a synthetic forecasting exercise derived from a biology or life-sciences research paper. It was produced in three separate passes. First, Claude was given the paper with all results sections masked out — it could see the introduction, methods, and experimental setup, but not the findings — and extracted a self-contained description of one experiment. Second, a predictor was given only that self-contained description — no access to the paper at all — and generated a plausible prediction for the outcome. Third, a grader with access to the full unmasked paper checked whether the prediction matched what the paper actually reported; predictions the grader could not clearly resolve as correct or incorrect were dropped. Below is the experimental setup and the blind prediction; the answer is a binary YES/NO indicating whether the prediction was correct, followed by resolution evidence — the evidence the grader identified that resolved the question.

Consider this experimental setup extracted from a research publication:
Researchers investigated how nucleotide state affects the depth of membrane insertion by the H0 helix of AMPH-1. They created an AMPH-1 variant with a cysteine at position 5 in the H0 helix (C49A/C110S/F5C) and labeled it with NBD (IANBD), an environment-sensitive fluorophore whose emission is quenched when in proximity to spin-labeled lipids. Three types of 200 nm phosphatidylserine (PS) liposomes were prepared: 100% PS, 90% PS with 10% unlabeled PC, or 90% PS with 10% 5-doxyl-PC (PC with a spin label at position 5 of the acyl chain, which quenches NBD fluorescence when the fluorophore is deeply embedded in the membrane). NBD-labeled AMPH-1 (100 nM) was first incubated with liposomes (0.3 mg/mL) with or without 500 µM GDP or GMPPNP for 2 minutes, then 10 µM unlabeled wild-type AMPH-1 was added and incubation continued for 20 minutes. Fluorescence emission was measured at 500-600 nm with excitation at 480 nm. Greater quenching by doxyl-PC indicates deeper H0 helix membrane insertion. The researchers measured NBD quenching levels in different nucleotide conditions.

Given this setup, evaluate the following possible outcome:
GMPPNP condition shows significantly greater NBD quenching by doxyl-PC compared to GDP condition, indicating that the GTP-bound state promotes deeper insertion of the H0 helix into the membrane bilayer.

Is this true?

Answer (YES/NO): YES